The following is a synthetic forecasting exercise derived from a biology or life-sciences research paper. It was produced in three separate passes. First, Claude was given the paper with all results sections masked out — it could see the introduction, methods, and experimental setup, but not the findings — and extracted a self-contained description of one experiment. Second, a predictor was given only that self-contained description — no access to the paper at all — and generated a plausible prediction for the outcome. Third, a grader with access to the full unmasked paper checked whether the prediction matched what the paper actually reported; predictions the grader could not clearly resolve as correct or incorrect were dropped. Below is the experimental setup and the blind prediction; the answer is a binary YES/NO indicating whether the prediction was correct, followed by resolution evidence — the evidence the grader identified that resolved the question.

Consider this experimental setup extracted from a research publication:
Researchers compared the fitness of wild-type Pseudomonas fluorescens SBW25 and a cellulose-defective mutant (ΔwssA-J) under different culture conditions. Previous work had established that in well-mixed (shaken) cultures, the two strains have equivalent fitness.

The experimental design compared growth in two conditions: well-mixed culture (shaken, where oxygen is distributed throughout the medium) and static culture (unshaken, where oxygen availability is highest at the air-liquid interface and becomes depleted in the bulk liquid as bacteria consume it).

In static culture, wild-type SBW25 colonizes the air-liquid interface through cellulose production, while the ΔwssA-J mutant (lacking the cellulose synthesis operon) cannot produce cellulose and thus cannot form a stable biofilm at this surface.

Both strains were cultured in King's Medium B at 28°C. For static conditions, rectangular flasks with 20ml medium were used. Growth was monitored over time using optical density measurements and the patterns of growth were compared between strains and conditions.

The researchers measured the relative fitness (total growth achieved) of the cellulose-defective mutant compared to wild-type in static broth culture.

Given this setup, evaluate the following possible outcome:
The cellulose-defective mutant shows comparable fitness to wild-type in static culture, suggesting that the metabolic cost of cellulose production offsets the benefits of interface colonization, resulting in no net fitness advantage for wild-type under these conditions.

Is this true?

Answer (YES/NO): NO